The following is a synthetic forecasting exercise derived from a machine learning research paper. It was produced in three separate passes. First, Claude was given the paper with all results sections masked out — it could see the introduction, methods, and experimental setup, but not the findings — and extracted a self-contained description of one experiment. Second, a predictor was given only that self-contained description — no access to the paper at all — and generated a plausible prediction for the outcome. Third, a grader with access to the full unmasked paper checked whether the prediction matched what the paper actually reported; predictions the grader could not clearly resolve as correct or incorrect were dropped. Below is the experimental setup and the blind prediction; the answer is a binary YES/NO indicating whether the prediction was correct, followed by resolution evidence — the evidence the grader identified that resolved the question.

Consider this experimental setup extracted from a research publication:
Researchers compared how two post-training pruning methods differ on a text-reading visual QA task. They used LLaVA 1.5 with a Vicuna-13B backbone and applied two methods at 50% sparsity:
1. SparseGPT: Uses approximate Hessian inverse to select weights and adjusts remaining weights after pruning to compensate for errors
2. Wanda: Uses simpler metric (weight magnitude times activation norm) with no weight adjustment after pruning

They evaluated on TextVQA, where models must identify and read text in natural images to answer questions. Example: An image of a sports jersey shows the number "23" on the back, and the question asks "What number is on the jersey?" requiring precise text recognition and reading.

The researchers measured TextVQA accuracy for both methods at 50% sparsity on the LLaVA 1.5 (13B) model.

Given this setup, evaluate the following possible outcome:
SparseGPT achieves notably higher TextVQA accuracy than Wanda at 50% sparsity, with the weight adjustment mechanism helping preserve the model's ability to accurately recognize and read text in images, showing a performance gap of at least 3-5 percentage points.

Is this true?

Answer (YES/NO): NO